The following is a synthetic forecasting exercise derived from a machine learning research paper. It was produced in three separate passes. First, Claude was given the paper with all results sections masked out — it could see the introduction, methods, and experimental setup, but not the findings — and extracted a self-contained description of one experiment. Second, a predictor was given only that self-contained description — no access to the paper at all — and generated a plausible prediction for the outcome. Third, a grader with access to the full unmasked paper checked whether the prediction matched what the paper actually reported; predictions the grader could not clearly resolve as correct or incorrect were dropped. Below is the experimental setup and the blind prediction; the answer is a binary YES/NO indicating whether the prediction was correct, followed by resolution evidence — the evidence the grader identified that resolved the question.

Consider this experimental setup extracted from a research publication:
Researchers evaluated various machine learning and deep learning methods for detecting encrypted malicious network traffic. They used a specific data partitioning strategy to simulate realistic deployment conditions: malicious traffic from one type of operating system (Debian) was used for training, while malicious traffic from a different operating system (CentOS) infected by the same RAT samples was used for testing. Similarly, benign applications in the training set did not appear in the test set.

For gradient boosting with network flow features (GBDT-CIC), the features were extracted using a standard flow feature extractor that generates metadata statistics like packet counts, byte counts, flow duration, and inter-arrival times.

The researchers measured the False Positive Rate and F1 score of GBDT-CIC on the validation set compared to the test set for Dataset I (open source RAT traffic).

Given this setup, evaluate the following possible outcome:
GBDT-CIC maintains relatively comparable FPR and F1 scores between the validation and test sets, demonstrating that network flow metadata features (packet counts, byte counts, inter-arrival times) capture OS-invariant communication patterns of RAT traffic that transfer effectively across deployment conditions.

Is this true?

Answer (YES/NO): NO